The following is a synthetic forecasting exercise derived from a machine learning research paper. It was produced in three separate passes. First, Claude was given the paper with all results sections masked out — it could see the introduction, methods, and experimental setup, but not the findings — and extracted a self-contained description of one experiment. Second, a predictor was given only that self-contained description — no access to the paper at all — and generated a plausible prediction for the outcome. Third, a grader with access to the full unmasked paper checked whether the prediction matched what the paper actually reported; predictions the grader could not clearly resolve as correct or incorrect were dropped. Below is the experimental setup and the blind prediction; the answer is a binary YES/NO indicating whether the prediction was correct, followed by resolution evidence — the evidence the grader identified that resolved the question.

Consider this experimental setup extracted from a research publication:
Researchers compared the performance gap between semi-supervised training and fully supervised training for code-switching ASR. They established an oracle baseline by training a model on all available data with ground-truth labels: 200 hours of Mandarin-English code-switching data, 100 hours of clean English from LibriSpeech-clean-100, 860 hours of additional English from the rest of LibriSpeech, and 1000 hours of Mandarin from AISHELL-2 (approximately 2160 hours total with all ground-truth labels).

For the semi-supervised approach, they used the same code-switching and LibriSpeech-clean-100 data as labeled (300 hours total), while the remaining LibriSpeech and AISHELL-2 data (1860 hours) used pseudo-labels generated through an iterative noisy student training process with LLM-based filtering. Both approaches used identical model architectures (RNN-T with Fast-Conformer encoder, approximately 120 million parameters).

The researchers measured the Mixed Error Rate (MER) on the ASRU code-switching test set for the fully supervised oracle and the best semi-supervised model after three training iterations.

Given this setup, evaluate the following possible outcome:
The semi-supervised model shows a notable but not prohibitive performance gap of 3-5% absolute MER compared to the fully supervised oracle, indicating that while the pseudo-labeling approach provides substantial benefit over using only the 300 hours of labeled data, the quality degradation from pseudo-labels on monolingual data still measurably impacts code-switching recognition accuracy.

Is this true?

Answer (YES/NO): NO